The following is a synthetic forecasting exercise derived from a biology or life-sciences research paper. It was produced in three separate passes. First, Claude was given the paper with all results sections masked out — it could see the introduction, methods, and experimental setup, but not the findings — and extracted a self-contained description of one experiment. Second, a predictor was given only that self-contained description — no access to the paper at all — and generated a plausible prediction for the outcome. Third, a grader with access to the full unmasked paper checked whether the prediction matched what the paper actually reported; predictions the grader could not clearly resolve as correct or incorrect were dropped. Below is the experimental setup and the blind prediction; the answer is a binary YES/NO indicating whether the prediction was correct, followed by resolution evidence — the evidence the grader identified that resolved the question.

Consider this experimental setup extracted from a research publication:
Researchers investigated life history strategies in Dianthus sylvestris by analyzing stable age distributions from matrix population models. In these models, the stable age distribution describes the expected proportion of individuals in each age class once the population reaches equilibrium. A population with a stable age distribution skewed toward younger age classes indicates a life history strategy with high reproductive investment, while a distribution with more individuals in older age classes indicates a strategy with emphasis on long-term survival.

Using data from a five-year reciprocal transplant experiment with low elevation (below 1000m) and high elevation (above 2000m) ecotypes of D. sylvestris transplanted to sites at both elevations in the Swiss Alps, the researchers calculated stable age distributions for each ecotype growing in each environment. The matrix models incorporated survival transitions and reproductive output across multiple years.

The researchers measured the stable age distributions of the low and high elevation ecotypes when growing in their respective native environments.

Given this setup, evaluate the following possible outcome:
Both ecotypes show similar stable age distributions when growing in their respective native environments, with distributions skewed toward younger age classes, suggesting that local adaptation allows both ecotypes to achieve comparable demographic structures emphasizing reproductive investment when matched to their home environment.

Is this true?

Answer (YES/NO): NO